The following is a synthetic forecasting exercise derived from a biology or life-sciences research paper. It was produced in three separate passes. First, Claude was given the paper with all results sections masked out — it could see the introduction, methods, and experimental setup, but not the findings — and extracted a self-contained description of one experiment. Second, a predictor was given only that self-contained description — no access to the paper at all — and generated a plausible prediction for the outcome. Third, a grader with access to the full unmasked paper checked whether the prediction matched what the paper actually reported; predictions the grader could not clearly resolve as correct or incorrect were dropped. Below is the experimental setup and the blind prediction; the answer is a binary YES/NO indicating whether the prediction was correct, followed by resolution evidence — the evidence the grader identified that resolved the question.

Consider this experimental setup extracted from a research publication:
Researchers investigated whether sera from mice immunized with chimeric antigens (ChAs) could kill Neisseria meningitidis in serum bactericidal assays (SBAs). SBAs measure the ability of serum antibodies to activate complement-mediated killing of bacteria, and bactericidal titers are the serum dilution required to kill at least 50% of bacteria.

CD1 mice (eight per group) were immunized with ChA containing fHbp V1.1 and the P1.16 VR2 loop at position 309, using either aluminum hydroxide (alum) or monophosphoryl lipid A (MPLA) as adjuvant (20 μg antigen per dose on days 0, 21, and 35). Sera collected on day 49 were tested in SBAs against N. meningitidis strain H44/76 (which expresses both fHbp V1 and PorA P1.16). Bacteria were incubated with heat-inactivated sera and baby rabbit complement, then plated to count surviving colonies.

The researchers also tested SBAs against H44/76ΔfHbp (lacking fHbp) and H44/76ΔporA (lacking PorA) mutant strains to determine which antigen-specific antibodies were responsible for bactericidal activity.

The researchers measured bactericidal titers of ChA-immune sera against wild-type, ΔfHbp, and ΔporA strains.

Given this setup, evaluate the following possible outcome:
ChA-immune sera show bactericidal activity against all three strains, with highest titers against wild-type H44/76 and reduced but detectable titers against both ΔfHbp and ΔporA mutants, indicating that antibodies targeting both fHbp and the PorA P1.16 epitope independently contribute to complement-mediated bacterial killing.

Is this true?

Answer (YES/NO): NO